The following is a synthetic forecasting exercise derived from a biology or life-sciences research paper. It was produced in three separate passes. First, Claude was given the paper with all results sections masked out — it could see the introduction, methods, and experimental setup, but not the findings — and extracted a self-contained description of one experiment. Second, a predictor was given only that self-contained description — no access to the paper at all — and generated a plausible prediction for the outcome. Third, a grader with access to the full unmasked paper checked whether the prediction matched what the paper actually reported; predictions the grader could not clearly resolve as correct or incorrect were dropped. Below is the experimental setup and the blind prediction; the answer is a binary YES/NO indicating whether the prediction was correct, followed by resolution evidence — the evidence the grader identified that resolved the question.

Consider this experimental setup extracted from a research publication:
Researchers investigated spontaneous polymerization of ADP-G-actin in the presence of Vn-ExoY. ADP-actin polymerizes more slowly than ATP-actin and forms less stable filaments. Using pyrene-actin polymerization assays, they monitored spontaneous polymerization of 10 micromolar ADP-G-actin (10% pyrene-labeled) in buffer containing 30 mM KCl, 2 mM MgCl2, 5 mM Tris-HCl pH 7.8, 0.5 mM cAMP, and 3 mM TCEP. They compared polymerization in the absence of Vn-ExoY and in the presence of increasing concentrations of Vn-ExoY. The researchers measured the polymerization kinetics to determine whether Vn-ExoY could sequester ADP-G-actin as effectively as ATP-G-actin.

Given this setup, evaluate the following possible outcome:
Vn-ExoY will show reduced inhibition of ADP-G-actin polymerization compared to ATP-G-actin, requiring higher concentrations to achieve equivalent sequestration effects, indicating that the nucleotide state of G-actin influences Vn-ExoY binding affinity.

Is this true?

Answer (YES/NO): NO